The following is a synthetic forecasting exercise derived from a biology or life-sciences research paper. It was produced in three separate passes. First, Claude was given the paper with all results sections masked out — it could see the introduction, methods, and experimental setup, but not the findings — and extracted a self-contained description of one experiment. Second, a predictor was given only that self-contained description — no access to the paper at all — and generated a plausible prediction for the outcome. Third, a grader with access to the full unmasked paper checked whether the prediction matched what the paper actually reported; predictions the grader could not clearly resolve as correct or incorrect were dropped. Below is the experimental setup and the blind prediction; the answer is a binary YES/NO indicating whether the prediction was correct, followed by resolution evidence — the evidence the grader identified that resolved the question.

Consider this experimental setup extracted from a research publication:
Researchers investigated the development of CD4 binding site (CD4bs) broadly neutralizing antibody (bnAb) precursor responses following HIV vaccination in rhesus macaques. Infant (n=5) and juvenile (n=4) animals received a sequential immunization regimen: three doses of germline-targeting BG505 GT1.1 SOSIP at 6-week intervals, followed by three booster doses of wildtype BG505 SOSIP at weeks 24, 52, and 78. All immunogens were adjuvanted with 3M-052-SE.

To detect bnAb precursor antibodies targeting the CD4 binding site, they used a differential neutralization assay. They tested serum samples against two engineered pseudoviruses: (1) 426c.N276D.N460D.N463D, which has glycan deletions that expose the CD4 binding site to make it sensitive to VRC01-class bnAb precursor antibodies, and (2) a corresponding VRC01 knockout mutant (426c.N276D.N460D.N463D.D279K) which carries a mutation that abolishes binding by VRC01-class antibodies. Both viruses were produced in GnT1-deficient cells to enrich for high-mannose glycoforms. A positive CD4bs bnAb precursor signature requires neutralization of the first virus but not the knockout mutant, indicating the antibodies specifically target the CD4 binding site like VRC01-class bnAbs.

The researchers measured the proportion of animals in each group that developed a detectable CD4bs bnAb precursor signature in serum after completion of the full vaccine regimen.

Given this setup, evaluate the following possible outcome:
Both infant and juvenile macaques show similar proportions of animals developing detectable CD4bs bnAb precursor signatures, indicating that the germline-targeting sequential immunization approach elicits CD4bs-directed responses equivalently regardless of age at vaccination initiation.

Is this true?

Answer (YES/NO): NO